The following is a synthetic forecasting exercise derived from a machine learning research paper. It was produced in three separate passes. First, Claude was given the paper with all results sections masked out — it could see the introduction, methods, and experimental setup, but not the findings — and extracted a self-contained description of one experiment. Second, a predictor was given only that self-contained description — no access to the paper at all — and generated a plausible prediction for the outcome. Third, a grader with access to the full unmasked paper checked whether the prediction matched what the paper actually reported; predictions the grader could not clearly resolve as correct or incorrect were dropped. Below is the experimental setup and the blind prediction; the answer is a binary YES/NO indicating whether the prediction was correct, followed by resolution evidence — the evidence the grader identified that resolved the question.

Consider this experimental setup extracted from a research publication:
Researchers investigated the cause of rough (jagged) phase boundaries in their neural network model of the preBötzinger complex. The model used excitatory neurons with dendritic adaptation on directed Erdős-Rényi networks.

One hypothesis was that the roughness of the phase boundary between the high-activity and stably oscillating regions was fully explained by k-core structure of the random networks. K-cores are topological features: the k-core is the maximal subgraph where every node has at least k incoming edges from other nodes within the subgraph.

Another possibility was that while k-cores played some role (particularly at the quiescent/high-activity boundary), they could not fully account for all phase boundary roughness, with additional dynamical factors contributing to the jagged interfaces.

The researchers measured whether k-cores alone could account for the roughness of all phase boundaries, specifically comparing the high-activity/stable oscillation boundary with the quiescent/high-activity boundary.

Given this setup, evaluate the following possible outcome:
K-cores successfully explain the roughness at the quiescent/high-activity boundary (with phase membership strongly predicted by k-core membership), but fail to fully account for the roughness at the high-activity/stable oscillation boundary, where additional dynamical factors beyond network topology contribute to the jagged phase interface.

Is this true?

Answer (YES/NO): YES